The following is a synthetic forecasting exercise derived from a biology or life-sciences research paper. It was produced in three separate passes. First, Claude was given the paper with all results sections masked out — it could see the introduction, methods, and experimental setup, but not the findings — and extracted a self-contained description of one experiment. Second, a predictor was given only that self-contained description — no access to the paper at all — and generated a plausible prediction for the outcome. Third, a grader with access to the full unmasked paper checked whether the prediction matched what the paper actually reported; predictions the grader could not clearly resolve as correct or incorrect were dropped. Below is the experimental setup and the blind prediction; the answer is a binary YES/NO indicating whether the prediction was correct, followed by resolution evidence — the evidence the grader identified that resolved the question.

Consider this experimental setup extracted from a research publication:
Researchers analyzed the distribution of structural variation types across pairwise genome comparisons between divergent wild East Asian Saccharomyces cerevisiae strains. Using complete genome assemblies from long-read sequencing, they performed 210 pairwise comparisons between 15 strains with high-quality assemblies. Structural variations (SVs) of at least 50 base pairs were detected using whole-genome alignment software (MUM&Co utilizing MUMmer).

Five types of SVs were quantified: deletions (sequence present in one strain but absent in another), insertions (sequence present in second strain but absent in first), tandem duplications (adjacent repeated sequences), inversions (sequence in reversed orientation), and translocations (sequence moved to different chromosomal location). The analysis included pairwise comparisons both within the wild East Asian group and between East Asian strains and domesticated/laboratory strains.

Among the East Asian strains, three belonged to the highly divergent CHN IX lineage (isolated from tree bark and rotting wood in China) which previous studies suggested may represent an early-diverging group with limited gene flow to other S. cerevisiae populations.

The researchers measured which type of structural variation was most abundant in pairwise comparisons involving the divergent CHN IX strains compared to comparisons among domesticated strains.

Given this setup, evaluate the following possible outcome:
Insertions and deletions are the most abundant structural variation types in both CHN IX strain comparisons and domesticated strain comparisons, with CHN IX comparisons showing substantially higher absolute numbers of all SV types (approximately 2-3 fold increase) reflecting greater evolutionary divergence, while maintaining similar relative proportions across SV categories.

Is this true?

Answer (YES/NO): NO